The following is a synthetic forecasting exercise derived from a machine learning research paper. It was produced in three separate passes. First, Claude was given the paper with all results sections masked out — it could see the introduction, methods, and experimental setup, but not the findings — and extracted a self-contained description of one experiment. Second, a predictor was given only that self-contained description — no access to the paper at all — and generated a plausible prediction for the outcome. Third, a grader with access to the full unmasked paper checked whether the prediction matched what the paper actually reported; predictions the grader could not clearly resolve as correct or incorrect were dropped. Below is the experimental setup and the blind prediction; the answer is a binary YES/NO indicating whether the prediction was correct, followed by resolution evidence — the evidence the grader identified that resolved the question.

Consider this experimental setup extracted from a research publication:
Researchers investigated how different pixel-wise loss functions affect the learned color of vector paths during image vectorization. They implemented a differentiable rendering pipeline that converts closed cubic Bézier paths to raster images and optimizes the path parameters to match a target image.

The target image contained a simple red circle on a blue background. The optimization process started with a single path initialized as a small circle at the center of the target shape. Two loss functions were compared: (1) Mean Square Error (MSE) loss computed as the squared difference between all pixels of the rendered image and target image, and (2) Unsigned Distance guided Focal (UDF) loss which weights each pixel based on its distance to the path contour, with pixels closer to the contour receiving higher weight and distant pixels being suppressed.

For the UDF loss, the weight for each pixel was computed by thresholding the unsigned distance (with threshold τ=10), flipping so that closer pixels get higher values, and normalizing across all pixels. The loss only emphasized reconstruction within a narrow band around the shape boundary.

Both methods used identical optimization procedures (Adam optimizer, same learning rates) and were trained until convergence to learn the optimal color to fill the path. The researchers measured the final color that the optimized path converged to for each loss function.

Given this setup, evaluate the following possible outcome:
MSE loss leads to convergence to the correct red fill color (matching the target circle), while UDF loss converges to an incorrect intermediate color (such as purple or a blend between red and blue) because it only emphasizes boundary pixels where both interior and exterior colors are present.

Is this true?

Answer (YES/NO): NO